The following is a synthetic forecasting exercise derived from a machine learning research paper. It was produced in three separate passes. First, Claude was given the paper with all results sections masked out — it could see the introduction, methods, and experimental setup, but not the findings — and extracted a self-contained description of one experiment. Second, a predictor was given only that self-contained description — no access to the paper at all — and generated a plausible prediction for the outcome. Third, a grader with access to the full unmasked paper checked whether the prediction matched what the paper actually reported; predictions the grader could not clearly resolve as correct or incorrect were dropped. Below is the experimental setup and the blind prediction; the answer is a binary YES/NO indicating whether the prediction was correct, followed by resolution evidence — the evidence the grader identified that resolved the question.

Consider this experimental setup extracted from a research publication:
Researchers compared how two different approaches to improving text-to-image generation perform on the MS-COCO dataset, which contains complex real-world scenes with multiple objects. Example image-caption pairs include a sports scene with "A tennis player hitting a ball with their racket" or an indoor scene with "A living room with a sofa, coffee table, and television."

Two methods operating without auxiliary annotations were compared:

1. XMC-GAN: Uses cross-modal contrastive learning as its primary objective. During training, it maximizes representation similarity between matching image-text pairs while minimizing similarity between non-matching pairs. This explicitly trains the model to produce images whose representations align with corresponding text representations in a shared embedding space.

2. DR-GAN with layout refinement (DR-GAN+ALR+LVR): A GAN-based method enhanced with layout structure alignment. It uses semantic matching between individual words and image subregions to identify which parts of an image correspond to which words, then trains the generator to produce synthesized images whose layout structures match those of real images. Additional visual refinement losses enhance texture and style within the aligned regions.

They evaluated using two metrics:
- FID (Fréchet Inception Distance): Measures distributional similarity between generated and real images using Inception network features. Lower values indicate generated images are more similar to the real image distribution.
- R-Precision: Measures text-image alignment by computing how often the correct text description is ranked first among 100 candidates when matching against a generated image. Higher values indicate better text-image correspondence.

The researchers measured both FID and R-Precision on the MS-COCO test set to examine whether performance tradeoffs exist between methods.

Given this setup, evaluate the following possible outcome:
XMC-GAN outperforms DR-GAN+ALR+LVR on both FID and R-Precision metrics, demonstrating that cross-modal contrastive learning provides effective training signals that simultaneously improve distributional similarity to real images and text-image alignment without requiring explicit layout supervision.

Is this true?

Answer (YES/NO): NO